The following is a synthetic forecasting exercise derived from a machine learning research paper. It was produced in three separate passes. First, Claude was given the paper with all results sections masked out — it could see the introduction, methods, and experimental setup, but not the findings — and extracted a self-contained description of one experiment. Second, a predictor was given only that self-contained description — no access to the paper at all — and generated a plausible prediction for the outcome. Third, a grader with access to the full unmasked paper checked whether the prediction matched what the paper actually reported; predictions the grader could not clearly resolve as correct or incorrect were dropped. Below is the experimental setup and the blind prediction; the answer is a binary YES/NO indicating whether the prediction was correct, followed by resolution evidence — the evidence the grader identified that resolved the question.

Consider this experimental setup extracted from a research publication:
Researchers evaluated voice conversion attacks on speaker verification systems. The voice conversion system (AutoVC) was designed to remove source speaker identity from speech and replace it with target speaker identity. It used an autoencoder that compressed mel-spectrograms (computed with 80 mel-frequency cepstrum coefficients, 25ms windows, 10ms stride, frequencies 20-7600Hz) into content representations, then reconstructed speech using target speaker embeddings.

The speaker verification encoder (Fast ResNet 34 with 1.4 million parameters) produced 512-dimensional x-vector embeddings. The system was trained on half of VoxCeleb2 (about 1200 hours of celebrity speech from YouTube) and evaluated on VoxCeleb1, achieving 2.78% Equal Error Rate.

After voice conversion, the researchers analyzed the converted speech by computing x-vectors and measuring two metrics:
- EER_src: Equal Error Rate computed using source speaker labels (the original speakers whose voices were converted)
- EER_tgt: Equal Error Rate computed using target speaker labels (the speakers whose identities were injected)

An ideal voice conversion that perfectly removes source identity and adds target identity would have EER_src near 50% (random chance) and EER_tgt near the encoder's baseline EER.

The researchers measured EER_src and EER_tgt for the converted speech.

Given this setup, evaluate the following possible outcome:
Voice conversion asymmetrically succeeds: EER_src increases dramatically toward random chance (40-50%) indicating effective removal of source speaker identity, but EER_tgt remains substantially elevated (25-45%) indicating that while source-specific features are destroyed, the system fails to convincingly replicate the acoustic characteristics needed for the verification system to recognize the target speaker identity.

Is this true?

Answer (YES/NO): NO